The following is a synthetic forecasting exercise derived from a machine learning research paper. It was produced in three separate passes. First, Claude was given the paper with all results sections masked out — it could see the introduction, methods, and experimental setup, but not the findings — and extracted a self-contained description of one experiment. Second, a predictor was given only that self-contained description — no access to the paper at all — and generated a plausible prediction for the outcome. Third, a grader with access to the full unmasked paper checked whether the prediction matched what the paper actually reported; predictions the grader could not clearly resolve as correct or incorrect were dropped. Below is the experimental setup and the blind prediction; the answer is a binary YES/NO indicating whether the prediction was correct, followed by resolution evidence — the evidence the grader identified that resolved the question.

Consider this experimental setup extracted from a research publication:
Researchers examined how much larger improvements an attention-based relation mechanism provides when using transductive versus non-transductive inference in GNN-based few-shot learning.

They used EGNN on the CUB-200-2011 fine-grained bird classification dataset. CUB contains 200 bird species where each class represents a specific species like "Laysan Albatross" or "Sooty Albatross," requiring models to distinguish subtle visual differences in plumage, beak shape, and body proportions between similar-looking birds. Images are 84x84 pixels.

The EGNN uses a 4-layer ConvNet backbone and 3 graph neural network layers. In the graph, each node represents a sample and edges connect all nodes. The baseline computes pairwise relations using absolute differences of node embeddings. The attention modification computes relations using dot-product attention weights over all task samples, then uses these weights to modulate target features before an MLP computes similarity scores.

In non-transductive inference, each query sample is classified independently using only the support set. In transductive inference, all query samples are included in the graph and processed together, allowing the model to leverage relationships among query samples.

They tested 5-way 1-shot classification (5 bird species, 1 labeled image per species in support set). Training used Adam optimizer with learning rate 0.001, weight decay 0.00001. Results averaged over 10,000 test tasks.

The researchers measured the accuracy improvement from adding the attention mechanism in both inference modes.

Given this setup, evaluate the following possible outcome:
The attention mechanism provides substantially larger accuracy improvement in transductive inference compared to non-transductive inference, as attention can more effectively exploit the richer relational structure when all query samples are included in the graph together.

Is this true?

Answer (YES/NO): YES